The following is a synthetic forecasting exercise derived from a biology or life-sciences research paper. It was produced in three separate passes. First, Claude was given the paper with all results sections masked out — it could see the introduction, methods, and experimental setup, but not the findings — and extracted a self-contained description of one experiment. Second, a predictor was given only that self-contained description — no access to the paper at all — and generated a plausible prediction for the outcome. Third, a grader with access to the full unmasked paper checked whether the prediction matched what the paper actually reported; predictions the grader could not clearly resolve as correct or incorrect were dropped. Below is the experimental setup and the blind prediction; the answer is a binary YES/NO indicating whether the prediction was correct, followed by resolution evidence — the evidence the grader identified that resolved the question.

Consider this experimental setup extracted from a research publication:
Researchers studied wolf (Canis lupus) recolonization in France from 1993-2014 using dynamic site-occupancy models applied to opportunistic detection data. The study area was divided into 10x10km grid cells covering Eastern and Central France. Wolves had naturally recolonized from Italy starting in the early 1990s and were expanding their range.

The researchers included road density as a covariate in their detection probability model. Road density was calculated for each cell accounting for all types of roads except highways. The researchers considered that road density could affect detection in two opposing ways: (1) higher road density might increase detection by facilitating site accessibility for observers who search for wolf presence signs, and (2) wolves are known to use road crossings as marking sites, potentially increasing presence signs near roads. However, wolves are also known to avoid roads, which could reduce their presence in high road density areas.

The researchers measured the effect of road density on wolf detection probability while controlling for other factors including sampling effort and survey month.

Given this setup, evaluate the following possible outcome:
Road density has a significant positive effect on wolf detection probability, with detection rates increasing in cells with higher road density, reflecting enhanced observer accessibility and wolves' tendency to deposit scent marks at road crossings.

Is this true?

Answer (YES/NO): NO